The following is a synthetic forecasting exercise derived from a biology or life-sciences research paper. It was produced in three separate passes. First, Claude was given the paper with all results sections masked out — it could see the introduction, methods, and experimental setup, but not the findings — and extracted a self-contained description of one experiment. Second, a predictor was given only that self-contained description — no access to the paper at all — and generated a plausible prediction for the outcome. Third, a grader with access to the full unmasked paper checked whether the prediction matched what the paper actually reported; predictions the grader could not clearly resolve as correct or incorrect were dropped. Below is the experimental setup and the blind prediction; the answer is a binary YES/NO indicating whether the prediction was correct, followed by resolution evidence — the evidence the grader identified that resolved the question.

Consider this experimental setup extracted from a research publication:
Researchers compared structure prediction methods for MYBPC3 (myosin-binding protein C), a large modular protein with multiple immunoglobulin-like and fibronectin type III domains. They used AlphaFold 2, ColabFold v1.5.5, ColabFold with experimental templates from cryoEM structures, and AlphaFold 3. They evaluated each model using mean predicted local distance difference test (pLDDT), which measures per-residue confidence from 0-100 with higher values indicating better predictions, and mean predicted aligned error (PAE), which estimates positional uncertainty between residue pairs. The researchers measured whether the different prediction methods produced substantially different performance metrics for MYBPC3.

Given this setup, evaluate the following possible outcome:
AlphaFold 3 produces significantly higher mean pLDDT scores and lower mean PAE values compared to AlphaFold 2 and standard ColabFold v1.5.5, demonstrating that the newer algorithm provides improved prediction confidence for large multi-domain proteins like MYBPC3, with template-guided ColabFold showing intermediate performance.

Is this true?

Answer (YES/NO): NO